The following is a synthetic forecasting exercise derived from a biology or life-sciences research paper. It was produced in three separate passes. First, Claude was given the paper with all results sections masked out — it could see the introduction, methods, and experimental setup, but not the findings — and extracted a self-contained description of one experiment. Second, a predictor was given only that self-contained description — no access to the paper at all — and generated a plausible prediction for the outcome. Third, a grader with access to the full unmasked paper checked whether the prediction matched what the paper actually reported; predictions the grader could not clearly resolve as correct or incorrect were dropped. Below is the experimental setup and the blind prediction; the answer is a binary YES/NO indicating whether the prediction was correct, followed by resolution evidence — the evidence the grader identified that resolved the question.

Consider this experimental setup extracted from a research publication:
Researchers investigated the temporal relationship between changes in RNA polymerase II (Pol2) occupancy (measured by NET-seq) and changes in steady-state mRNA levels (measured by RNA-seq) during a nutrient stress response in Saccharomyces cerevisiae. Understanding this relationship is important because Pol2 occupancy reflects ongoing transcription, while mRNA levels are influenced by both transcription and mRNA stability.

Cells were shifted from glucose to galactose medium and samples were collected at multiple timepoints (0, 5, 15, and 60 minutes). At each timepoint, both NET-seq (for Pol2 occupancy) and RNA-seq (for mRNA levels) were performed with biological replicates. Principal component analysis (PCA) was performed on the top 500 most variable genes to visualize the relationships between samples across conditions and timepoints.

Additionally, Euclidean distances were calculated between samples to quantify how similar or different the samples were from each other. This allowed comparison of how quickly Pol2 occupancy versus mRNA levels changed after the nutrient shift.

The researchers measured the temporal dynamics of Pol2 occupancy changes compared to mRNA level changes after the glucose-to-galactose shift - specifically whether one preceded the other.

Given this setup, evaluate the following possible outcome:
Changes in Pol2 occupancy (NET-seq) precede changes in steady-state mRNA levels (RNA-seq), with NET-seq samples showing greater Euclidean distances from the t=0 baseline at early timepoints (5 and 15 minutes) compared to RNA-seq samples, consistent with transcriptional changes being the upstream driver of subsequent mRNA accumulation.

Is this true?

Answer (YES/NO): YES